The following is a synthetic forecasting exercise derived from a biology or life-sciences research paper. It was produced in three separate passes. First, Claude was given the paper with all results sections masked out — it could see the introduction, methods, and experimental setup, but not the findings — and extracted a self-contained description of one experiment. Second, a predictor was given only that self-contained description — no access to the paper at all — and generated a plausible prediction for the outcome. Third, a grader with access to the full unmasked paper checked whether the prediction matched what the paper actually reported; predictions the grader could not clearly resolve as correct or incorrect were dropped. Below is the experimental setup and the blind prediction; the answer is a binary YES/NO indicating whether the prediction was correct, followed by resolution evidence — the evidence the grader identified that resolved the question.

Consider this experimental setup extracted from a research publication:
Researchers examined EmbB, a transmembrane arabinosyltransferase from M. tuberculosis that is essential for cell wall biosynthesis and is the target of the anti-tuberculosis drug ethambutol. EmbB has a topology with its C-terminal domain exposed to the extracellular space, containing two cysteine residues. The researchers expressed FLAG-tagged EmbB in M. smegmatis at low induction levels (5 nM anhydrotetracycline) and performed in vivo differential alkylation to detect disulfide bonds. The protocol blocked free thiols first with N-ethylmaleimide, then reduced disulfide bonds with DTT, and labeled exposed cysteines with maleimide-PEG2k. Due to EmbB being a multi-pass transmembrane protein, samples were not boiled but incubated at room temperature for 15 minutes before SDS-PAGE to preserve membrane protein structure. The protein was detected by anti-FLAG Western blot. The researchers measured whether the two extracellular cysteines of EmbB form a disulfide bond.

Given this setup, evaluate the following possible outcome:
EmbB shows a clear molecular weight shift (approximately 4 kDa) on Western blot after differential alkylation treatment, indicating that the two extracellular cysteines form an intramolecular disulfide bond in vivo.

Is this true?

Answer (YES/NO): NO